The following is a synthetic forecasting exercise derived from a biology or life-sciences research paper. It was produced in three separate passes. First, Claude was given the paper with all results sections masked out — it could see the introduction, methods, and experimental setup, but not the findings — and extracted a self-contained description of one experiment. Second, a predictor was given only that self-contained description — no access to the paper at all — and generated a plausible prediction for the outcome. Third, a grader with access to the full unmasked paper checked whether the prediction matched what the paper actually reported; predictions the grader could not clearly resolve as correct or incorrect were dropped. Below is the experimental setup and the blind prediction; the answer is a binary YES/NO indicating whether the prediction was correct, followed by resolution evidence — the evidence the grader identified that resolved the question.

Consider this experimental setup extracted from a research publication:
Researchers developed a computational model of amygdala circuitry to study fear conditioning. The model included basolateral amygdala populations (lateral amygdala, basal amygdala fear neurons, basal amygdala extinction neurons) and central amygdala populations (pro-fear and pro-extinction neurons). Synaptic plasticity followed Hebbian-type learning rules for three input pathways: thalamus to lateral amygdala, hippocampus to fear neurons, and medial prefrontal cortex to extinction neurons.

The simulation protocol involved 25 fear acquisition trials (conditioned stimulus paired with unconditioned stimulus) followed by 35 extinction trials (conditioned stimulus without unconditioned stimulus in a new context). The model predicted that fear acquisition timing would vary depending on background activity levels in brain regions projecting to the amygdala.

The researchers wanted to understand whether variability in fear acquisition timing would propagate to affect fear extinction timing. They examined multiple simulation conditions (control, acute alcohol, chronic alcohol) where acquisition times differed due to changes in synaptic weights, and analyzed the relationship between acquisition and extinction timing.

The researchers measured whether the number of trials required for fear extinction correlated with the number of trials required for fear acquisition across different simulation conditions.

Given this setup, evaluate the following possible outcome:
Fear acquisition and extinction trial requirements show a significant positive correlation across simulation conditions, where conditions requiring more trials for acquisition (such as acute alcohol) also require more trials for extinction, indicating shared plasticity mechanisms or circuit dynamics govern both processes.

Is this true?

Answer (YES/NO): NO